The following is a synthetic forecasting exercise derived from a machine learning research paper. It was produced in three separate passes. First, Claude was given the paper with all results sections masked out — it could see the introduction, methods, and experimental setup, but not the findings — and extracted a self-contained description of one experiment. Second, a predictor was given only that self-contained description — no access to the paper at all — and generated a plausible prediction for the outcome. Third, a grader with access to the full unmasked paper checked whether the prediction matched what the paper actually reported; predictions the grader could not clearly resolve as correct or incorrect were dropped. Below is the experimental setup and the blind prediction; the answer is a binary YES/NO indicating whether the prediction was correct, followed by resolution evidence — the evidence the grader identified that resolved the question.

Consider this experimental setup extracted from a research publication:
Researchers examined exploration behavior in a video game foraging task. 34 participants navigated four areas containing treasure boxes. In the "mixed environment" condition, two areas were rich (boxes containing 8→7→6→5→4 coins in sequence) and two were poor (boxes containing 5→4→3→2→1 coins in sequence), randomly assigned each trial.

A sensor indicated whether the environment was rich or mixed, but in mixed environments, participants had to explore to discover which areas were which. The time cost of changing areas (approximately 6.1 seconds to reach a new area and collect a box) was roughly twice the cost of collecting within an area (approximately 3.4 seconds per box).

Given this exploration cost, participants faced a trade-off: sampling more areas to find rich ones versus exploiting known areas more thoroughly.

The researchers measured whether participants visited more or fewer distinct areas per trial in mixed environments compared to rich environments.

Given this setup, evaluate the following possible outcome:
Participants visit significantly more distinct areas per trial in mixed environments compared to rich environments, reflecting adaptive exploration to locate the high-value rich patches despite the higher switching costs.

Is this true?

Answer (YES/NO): NO